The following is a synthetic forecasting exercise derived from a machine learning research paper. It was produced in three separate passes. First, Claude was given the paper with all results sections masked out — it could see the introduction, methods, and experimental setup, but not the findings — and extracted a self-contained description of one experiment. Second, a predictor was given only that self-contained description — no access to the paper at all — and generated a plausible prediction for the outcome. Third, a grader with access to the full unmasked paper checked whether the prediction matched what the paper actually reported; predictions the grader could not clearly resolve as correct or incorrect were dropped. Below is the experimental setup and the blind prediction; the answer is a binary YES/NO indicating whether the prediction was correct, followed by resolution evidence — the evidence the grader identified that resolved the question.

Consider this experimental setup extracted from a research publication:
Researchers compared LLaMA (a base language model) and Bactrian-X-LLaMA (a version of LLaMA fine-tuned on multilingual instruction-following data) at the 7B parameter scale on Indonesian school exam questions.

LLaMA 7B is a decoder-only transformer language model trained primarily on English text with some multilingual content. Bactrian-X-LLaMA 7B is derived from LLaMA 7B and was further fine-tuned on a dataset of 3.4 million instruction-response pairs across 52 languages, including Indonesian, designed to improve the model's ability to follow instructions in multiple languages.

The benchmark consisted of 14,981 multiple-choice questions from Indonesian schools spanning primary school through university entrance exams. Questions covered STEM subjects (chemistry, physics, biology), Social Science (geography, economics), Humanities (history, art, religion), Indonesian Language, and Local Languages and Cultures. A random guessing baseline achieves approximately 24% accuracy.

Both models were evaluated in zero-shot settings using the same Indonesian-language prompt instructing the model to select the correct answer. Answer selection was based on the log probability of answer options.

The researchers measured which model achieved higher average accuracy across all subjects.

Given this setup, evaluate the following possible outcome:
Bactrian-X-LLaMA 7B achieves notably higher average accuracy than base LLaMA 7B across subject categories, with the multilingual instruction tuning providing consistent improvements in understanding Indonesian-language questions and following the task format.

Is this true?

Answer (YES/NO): NO